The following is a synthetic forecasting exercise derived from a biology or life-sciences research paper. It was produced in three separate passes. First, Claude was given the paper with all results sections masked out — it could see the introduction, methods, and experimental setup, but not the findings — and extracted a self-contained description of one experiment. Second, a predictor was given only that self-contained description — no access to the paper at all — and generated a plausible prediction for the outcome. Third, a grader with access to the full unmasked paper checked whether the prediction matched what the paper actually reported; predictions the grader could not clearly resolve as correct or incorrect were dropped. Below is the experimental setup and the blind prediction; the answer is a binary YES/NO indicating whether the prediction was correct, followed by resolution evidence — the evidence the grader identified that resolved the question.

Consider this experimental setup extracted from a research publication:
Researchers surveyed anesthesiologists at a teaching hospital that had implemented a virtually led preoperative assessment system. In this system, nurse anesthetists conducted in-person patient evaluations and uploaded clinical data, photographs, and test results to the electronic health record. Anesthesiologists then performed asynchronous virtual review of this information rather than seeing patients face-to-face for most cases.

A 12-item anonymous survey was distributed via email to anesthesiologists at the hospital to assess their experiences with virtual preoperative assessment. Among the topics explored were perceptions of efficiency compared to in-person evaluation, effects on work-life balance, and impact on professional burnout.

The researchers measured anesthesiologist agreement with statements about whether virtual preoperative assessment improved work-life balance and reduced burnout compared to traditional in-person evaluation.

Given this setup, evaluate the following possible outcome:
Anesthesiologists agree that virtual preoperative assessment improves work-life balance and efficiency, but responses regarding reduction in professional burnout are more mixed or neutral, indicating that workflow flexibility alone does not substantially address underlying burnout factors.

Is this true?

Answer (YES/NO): NO